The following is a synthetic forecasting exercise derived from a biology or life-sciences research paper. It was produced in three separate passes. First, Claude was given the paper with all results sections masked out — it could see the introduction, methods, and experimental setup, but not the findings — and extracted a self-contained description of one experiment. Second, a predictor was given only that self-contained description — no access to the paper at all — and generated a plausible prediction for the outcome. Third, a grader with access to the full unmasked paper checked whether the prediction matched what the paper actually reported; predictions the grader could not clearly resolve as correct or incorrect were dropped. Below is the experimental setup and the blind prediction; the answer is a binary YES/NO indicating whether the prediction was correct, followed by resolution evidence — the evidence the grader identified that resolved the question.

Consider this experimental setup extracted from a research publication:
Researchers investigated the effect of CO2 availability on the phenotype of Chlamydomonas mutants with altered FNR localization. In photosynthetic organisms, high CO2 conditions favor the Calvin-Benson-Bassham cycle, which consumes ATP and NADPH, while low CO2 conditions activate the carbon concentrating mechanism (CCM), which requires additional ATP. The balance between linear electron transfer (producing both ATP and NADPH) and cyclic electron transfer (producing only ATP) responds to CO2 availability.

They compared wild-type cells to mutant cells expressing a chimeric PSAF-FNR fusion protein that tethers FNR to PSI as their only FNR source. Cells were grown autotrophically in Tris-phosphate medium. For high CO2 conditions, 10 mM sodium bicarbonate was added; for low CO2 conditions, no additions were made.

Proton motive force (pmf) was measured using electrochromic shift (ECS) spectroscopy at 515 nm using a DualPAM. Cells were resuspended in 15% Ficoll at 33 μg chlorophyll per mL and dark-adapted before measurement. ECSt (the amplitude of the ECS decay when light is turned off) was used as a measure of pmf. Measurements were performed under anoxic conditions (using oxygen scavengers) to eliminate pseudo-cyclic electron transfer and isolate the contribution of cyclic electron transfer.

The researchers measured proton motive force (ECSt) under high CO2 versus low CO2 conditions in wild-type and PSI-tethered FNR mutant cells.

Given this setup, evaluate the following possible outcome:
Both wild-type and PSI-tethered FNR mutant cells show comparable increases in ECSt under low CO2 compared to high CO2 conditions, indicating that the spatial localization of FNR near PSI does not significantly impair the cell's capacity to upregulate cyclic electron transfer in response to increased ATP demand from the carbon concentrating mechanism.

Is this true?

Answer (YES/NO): NO